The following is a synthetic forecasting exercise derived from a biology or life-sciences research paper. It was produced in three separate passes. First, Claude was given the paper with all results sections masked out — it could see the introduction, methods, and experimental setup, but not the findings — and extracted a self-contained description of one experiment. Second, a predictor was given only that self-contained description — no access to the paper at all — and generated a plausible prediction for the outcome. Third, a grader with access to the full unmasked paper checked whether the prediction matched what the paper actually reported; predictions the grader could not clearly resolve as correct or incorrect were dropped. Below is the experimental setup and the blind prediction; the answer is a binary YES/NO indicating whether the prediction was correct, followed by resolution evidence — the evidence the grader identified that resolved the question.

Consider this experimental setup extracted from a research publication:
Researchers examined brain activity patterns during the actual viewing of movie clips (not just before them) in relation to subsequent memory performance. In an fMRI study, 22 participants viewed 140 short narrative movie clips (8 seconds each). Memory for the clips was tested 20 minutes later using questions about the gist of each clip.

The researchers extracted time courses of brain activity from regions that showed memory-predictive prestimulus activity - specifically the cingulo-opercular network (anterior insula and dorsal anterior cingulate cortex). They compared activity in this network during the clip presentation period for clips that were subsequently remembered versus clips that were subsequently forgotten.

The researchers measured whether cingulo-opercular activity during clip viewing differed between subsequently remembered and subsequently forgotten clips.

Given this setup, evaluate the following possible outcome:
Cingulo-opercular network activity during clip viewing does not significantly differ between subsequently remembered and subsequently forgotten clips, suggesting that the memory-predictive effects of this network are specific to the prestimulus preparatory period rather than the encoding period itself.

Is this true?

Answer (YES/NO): NO